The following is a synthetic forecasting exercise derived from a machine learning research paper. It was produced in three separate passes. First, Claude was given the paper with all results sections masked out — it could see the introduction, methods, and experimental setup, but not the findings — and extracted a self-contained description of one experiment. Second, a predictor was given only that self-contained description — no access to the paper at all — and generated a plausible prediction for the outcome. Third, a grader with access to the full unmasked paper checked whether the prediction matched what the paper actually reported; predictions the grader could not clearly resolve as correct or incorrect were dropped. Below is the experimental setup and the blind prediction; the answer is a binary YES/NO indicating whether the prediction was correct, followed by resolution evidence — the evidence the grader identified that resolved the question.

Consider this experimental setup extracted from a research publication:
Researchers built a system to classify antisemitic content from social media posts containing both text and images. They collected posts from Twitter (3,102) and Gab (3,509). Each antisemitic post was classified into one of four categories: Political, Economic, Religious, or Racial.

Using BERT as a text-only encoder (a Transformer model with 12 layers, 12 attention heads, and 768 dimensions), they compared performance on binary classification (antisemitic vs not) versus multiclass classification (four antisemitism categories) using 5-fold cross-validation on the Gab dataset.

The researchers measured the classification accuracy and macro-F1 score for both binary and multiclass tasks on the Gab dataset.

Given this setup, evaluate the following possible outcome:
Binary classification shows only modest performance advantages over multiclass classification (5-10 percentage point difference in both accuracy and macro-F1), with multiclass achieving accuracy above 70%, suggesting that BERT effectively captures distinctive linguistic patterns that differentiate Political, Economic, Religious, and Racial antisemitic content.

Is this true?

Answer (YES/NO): NO